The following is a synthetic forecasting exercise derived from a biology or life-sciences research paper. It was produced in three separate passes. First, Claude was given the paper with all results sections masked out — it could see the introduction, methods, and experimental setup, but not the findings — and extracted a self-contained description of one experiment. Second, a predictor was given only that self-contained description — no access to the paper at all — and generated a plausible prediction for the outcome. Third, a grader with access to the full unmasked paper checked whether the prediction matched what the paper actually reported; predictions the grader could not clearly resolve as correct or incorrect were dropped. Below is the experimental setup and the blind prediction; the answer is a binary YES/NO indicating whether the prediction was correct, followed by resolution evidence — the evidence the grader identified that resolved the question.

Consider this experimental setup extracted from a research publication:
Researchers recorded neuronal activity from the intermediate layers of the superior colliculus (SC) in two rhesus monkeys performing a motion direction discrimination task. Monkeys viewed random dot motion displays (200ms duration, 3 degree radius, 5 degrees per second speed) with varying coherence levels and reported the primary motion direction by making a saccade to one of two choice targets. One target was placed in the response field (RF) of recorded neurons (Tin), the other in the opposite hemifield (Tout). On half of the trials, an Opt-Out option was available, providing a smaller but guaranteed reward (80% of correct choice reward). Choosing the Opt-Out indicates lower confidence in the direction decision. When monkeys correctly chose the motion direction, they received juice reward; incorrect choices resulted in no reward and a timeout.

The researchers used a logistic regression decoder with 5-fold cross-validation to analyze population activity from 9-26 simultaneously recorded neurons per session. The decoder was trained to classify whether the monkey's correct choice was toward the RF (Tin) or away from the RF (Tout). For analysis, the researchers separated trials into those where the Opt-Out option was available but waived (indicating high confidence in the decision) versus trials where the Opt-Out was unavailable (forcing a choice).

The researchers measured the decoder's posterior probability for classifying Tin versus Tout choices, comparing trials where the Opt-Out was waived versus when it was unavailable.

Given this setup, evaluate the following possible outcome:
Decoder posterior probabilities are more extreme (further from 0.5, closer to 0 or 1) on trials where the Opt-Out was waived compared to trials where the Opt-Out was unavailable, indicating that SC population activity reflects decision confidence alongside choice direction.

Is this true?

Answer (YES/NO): YES